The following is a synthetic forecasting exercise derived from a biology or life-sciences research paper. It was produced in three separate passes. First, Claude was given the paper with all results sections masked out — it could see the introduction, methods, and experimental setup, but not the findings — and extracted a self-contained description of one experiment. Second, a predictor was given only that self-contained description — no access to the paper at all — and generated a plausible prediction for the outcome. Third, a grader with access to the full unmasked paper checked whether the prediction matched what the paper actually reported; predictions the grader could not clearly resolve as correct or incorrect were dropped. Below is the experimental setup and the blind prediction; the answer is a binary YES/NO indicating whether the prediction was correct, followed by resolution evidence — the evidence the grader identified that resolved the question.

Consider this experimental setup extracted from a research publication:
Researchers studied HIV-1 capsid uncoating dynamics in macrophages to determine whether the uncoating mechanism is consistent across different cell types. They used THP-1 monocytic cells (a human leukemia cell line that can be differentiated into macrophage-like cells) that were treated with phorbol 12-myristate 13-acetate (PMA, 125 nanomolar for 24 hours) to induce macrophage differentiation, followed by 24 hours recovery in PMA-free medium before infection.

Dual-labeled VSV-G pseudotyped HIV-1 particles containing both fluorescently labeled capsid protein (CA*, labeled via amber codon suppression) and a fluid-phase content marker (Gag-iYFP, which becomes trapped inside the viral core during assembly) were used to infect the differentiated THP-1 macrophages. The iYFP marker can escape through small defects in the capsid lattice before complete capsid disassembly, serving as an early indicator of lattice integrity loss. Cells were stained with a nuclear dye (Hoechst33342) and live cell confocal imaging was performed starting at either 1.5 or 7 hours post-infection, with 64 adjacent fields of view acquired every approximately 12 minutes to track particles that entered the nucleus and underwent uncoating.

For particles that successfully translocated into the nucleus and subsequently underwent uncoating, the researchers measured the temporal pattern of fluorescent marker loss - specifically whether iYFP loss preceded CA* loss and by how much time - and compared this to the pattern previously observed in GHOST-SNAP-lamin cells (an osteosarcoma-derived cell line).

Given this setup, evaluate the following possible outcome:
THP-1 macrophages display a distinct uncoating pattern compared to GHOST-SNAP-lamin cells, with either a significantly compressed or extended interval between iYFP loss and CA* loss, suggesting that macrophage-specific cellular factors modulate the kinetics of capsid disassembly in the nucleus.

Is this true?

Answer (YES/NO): NO